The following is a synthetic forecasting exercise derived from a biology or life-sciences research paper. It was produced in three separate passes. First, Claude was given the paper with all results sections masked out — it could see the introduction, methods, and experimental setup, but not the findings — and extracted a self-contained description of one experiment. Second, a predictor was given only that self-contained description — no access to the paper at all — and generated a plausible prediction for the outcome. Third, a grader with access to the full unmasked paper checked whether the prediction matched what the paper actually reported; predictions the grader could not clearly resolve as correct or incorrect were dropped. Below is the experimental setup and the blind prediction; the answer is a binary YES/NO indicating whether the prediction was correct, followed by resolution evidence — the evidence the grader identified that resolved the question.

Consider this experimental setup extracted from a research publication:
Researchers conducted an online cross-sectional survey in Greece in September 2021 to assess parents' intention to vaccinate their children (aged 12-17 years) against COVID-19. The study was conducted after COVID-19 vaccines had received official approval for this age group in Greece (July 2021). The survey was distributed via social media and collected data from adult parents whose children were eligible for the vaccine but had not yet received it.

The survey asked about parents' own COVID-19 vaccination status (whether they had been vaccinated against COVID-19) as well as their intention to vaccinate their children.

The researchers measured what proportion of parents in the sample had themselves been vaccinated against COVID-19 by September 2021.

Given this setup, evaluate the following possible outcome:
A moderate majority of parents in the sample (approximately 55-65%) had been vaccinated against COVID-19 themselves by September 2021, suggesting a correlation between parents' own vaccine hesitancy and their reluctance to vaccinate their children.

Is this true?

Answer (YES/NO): NO